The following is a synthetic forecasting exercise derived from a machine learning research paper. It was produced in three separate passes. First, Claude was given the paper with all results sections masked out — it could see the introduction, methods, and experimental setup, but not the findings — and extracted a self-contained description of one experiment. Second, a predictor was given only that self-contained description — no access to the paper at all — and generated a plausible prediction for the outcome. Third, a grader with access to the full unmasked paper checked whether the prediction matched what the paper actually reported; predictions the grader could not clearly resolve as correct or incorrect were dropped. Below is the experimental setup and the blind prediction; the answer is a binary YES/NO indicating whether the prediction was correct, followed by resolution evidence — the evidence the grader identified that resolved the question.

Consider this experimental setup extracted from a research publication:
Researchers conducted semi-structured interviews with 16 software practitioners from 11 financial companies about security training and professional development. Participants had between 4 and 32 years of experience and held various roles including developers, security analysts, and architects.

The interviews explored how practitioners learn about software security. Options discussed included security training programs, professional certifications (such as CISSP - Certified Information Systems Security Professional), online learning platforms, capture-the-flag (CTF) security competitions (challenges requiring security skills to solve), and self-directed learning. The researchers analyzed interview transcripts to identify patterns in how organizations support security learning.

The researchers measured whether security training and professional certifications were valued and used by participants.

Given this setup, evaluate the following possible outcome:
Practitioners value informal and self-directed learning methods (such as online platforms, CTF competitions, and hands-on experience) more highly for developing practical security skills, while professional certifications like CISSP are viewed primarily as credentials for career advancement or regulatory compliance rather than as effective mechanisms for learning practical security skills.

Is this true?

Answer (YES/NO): NO